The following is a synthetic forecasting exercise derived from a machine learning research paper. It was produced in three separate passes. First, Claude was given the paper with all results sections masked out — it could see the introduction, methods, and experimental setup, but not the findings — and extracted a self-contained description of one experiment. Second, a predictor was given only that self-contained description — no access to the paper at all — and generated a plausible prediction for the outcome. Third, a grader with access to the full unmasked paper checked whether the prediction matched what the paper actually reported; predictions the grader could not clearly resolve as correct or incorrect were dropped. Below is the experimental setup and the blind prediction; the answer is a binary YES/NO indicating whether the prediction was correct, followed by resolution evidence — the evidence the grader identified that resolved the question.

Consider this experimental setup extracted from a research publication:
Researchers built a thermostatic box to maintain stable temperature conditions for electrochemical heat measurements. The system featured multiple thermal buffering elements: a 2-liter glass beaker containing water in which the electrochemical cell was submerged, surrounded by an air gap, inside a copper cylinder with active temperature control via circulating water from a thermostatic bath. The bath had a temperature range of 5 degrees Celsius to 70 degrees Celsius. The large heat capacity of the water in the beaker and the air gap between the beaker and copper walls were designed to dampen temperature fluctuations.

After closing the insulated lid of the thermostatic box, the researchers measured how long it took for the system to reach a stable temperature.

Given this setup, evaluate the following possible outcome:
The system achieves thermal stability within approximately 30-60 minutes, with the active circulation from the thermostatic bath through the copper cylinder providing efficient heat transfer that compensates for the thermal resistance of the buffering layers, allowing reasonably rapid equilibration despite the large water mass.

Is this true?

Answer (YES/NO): NO